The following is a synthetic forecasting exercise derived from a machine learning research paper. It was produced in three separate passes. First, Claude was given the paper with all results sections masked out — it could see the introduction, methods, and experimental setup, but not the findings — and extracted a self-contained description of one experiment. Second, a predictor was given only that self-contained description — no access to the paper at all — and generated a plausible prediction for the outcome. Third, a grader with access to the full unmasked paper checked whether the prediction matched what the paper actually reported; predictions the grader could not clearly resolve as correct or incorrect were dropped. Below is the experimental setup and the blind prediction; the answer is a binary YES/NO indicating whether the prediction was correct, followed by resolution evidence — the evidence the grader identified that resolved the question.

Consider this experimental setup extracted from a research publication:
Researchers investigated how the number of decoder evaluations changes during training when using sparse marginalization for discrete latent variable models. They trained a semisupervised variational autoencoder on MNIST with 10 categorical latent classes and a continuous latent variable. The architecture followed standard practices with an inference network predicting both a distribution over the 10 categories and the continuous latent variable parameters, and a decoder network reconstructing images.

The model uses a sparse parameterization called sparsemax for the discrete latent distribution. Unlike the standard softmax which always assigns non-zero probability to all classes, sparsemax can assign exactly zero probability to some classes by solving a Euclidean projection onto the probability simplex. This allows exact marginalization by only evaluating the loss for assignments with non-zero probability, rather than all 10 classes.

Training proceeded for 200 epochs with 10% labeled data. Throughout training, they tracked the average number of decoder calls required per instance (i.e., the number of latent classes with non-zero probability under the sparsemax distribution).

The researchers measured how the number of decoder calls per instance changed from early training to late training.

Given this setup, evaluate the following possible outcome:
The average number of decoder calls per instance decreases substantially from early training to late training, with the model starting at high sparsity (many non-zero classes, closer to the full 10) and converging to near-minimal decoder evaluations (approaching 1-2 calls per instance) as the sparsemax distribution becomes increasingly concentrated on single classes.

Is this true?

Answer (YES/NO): YES